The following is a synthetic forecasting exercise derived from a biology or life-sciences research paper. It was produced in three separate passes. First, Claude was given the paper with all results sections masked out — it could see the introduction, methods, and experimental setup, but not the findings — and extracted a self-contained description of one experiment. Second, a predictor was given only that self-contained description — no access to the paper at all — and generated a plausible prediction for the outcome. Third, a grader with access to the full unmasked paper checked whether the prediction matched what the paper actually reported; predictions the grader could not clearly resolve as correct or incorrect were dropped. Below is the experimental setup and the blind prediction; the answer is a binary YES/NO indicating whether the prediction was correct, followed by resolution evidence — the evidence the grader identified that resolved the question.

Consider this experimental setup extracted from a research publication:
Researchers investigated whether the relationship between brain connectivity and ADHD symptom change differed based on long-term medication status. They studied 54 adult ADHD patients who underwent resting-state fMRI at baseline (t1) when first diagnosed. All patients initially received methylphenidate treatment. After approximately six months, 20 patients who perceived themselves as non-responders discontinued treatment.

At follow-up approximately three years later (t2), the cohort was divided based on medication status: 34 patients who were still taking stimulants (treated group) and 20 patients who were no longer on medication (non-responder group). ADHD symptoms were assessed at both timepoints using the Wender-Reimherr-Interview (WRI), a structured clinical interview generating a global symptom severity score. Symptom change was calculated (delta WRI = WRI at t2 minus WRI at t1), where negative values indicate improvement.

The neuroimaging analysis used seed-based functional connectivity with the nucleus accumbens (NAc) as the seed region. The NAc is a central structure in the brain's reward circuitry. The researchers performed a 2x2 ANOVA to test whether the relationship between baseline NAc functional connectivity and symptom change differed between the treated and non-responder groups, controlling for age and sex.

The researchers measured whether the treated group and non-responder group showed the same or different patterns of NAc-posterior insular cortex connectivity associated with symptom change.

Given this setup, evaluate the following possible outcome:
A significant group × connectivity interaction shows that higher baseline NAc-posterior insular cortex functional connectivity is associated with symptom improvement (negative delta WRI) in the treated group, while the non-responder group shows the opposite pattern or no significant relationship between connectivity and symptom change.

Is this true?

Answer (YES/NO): YES